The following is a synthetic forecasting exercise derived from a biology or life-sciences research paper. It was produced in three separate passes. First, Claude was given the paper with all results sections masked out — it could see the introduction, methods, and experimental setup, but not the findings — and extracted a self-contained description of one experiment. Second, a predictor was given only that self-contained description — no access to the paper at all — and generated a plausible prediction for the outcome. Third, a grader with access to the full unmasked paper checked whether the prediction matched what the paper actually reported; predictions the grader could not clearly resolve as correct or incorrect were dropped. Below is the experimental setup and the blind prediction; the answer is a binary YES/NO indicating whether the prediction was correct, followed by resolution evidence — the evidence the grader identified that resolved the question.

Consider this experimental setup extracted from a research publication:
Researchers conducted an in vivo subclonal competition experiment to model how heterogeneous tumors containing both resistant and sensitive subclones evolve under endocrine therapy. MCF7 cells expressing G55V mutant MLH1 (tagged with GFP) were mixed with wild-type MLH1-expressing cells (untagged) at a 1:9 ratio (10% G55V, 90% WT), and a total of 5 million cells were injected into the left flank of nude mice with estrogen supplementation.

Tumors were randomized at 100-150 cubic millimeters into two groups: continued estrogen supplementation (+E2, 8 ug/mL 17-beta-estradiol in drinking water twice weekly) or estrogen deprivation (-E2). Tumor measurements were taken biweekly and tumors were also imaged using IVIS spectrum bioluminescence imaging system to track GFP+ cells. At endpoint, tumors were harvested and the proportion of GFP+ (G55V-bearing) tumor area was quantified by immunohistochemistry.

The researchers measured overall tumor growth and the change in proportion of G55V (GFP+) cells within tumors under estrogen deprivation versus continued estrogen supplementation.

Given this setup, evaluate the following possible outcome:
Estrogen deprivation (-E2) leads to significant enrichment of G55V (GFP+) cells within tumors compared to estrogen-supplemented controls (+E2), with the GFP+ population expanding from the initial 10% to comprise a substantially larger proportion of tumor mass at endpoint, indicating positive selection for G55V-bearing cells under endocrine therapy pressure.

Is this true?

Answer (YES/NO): YES